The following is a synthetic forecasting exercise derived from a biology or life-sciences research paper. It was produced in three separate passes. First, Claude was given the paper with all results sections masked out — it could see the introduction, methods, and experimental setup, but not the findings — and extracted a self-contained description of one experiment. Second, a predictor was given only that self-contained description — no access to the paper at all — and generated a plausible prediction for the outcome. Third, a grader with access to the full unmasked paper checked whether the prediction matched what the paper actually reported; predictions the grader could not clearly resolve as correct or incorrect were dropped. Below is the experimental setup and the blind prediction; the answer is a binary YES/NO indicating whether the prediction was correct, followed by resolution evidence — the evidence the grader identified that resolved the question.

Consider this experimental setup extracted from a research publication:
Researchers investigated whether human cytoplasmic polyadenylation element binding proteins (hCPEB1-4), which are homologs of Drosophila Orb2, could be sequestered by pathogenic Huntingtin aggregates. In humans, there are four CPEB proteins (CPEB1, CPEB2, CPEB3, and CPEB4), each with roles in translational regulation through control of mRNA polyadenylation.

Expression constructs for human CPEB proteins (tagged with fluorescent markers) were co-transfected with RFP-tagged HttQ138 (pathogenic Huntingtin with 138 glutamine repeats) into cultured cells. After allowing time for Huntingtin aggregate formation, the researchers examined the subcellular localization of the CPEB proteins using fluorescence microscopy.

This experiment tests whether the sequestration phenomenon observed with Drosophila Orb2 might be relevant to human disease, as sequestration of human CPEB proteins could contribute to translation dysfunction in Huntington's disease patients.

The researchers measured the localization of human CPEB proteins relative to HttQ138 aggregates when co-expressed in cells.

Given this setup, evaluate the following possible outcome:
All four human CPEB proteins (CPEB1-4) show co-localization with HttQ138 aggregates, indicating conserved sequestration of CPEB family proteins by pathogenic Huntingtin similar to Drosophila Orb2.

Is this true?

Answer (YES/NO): YES